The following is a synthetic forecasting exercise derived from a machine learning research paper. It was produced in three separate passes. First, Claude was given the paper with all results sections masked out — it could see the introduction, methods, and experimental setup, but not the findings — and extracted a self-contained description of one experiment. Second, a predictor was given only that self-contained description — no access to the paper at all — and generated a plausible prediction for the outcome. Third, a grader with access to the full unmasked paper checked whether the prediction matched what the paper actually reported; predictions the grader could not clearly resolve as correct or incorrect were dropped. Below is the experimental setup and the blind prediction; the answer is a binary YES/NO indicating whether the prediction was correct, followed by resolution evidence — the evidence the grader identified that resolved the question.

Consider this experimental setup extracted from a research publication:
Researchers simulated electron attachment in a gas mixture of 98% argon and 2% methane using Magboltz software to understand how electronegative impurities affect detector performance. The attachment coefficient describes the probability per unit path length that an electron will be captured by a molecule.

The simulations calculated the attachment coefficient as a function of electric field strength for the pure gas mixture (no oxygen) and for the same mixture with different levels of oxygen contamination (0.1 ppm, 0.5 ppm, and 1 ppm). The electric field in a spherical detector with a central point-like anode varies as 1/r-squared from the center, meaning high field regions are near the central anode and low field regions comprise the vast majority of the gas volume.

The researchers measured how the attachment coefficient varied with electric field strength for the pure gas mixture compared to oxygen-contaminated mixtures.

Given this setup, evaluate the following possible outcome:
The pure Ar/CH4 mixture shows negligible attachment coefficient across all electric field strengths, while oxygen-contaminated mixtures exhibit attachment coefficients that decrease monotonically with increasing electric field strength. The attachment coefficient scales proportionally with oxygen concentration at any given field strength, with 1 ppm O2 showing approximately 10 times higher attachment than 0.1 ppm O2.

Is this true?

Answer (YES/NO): NO